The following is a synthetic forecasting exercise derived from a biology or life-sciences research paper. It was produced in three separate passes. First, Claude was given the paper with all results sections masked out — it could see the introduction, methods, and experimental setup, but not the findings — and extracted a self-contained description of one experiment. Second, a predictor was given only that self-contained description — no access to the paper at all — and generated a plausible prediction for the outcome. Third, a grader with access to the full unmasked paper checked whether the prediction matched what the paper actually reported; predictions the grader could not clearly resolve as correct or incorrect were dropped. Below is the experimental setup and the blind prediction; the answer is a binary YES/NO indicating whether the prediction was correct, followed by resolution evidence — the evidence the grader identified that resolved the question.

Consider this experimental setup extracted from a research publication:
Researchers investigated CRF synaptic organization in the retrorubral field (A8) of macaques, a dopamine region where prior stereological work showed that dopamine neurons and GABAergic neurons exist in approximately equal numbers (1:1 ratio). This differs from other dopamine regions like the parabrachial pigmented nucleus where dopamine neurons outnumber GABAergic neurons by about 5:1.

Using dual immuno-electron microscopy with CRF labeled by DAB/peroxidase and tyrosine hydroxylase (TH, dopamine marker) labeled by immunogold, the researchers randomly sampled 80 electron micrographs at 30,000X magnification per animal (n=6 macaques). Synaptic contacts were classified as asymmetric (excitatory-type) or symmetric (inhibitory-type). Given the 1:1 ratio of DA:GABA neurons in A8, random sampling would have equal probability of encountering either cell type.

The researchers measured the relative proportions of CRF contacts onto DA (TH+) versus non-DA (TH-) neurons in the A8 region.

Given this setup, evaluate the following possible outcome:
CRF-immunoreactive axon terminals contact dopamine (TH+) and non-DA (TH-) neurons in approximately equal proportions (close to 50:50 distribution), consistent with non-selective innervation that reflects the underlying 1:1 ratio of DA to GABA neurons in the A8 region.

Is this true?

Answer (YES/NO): NO